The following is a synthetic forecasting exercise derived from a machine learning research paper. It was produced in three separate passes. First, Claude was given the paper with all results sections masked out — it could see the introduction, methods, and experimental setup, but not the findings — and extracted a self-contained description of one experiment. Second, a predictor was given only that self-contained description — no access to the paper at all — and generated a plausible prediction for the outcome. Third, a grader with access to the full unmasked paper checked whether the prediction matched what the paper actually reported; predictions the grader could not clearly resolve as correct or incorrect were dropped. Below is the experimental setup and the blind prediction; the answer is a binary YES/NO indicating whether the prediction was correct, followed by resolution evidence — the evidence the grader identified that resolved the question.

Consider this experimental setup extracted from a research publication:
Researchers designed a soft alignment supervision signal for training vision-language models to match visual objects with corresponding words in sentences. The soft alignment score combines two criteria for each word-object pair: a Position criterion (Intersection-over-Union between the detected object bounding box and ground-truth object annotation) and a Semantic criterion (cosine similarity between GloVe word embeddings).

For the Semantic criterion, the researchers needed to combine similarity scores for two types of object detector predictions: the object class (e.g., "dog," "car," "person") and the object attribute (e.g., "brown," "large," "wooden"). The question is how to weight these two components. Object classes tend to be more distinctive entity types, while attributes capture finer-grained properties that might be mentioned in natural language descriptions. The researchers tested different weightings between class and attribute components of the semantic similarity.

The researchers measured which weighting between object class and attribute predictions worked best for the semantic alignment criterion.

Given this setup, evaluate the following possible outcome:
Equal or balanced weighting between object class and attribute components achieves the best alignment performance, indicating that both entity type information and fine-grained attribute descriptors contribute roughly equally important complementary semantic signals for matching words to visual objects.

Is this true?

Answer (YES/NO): NO